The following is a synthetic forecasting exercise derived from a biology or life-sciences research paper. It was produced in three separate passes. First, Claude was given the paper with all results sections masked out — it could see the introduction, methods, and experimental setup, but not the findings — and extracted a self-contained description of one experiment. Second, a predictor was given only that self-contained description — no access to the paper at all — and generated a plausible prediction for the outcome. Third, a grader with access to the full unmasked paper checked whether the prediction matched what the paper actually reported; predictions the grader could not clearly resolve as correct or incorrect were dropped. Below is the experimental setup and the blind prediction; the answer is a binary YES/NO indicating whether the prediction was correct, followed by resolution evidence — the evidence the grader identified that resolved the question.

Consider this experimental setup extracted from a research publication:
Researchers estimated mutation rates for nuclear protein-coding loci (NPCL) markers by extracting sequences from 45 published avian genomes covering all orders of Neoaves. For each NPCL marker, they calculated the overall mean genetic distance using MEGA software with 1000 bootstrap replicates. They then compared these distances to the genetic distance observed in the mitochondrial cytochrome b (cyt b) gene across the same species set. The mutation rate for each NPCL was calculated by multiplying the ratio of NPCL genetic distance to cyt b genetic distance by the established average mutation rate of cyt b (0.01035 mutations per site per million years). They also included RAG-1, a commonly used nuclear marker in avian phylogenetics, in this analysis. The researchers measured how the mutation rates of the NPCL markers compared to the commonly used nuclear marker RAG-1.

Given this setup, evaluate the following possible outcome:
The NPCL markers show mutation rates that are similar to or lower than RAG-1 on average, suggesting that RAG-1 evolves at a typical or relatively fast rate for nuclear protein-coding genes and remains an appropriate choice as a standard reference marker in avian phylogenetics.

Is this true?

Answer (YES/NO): NO